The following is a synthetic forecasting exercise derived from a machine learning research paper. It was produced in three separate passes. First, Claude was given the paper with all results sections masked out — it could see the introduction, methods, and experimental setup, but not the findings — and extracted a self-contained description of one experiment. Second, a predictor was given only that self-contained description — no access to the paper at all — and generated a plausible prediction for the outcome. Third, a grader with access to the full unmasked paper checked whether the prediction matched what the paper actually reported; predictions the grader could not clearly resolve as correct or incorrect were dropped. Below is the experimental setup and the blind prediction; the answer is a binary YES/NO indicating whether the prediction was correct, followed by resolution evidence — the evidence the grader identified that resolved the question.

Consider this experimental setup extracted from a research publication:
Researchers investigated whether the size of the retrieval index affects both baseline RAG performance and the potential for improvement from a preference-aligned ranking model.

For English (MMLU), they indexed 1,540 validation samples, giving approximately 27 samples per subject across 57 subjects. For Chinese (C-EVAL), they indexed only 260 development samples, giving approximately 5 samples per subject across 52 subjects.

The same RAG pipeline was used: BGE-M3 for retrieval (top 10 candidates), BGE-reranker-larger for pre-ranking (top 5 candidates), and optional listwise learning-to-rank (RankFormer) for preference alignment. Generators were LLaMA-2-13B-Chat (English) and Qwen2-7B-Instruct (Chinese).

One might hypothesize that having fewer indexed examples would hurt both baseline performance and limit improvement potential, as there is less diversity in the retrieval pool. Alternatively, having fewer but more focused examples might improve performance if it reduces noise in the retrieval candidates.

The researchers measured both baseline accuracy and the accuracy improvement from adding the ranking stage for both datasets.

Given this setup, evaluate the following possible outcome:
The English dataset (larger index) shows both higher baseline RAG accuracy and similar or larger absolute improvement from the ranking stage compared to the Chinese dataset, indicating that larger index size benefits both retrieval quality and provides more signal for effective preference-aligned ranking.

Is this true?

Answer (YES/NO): NO